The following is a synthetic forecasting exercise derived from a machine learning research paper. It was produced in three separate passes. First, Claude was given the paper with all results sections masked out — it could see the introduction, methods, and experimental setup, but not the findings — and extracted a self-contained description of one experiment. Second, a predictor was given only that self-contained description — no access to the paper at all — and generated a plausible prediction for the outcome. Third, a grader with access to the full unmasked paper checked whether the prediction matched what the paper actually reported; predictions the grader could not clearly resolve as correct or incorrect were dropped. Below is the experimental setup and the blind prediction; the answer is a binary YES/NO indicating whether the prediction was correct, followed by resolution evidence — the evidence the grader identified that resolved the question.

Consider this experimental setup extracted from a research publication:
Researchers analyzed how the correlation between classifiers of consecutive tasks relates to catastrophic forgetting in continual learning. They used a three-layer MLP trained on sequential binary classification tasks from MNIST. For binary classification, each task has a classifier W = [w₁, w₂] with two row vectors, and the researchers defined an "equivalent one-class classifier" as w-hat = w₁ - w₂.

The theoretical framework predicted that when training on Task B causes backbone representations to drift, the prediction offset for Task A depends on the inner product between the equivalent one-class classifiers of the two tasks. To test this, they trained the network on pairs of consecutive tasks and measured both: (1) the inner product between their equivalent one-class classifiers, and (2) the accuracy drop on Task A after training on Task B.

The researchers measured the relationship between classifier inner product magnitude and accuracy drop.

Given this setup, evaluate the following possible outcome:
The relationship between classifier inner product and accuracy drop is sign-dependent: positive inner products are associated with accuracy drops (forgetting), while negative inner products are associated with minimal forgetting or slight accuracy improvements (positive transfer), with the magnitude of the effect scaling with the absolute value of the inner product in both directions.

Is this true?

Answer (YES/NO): NO